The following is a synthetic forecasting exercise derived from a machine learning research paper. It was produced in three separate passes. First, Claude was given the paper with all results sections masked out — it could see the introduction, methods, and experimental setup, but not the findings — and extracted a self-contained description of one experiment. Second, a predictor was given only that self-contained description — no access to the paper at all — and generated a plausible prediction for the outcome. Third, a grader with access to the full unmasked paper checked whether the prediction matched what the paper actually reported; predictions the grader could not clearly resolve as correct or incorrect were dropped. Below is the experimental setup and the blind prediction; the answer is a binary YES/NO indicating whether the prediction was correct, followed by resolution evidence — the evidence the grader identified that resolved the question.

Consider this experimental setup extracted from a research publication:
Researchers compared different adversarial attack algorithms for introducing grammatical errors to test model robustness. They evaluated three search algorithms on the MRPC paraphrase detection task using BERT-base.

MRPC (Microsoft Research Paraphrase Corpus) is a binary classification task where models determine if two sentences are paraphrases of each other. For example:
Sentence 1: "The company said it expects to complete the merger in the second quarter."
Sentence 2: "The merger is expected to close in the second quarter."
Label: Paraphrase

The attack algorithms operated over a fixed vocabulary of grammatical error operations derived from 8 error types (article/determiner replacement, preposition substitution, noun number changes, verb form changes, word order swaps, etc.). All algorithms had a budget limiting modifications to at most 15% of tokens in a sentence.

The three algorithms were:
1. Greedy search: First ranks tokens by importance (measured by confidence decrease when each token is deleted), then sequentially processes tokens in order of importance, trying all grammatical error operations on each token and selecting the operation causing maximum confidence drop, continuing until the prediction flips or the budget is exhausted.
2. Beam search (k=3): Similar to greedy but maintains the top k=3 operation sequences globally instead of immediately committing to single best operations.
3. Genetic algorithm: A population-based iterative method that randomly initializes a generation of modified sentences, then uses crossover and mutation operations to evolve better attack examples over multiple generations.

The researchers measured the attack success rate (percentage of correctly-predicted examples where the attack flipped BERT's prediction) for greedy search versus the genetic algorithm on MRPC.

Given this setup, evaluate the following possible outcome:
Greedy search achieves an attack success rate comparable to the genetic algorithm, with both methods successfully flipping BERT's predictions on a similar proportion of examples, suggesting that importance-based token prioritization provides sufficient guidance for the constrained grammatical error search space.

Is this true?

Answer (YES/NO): NO